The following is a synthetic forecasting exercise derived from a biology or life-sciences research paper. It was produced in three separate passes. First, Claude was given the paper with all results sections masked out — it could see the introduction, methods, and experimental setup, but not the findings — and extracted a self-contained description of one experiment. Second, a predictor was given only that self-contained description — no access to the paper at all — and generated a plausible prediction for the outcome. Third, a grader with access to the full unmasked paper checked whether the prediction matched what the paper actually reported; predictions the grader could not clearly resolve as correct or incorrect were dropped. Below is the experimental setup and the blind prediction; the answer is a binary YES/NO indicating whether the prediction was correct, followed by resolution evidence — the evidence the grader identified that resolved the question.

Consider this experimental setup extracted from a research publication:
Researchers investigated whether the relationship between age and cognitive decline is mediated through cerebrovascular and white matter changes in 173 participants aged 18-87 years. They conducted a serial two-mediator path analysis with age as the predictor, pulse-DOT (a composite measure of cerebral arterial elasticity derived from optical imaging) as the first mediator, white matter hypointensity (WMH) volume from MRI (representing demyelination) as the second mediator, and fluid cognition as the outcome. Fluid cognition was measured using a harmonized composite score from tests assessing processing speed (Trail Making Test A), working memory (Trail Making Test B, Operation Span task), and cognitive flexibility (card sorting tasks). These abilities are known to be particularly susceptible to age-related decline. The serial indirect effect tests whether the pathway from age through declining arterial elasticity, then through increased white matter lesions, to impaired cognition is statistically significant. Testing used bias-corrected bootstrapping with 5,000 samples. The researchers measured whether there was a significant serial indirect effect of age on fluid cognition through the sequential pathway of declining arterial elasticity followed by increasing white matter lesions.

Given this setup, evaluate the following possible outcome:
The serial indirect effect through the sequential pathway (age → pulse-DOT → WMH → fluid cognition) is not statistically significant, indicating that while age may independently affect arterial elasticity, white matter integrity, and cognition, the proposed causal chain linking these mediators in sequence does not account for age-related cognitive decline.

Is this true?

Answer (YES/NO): NO